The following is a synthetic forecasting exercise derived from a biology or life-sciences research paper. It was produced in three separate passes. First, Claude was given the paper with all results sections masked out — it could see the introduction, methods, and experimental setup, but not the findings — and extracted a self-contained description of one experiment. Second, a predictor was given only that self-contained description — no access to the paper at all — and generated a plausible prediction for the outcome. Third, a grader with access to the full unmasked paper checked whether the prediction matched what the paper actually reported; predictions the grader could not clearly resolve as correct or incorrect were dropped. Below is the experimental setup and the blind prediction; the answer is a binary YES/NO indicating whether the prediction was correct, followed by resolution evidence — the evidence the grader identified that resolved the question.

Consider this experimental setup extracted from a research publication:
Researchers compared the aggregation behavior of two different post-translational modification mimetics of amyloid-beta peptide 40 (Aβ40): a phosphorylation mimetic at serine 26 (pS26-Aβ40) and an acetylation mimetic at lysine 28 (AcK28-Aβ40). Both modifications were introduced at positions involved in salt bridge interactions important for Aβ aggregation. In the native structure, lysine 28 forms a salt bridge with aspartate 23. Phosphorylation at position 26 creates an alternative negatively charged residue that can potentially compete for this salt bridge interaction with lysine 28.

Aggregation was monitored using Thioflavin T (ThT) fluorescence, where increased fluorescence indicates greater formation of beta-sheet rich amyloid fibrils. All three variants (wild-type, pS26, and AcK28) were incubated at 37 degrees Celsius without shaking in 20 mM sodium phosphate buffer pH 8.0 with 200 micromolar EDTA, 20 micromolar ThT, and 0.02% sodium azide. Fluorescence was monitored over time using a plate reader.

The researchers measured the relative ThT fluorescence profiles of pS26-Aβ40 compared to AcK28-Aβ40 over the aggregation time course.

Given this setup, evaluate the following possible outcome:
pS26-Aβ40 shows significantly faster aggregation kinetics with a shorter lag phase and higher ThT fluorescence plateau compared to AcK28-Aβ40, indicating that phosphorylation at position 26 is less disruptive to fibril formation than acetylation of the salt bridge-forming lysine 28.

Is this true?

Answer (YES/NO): NO